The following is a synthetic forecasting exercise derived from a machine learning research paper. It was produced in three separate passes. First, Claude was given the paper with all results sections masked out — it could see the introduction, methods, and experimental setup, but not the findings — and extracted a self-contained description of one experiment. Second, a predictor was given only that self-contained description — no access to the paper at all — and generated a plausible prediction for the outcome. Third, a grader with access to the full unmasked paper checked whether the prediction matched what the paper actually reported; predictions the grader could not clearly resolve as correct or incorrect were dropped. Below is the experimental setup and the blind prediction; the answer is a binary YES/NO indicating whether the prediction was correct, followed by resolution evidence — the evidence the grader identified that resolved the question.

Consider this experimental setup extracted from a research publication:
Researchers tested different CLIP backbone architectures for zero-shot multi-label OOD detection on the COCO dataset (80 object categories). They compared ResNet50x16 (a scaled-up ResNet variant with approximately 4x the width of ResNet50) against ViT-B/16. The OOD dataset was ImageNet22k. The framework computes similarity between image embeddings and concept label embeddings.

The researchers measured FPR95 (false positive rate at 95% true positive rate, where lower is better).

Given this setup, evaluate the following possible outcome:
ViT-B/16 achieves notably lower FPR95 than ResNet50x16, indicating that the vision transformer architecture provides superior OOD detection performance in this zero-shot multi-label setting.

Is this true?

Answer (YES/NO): NO